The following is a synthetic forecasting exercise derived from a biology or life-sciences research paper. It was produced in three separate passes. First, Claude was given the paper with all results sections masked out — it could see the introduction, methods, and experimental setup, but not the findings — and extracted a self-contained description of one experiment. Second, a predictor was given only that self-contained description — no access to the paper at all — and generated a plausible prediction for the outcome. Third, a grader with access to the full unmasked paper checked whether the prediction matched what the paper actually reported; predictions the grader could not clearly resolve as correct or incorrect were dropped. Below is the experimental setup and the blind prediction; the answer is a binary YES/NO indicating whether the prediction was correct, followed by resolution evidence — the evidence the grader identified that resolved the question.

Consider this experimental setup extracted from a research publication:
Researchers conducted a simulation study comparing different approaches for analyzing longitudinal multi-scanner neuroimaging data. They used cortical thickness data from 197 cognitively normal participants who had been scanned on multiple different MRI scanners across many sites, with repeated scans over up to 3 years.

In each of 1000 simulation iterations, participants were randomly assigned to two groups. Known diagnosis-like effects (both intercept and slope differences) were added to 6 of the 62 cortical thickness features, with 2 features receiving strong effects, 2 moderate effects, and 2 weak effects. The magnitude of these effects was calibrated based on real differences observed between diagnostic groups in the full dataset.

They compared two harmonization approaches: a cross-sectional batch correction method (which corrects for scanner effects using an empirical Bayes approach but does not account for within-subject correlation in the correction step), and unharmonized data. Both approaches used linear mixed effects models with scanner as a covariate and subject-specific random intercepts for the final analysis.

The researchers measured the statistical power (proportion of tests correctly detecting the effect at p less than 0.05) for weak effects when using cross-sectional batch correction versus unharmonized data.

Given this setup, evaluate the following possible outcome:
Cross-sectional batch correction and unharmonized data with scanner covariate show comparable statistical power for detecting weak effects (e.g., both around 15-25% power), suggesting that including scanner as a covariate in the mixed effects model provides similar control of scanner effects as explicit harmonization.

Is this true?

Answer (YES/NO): NO